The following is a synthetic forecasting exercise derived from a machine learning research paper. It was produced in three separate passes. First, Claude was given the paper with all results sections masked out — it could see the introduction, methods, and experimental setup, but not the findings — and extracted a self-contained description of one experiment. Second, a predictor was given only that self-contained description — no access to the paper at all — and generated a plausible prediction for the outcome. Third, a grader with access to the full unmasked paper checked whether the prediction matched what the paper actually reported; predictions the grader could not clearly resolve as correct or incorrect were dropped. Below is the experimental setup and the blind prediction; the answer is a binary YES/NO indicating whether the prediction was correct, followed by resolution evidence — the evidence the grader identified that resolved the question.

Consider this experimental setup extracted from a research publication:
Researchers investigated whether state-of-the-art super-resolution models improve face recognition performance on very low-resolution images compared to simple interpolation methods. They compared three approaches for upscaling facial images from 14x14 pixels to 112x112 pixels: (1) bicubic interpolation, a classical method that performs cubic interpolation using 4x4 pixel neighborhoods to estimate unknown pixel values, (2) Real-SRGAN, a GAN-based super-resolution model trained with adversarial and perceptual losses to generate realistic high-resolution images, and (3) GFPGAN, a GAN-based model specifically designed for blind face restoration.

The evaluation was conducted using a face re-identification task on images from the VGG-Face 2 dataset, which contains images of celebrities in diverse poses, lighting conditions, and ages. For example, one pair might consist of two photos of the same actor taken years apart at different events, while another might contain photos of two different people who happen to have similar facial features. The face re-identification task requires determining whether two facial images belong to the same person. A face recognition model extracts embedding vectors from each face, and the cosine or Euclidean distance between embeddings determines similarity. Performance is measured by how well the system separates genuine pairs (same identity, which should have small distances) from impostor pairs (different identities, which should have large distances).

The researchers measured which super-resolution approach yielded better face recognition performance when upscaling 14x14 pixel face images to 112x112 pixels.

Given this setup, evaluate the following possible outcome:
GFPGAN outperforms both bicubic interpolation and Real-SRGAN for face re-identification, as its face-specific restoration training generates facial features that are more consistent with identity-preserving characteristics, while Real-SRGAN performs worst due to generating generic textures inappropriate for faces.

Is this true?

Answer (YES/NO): NO